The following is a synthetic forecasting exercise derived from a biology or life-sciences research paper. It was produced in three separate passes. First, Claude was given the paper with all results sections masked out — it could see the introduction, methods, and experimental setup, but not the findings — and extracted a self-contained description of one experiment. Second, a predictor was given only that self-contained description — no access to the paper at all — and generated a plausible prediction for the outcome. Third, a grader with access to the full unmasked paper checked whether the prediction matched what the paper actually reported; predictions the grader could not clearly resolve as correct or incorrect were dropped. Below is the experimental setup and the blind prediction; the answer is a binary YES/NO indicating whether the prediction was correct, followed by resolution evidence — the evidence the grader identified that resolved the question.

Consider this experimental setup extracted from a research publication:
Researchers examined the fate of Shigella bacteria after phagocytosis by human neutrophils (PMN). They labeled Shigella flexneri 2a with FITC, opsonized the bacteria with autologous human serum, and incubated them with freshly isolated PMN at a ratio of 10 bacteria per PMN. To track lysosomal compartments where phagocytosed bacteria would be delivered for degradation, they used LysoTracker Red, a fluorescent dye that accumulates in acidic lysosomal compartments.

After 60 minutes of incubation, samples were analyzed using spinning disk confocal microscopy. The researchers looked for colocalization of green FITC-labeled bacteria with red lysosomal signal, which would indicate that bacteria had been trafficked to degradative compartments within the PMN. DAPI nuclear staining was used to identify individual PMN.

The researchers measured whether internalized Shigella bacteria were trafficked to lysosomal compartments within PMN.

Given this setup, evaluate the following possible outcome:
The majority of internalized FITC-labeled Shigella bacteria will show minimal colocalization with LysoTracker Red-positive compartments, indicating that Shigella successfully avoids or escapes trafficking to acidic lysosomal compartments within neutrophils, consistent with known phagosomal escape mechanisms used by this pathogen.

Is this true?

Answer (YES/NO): NO